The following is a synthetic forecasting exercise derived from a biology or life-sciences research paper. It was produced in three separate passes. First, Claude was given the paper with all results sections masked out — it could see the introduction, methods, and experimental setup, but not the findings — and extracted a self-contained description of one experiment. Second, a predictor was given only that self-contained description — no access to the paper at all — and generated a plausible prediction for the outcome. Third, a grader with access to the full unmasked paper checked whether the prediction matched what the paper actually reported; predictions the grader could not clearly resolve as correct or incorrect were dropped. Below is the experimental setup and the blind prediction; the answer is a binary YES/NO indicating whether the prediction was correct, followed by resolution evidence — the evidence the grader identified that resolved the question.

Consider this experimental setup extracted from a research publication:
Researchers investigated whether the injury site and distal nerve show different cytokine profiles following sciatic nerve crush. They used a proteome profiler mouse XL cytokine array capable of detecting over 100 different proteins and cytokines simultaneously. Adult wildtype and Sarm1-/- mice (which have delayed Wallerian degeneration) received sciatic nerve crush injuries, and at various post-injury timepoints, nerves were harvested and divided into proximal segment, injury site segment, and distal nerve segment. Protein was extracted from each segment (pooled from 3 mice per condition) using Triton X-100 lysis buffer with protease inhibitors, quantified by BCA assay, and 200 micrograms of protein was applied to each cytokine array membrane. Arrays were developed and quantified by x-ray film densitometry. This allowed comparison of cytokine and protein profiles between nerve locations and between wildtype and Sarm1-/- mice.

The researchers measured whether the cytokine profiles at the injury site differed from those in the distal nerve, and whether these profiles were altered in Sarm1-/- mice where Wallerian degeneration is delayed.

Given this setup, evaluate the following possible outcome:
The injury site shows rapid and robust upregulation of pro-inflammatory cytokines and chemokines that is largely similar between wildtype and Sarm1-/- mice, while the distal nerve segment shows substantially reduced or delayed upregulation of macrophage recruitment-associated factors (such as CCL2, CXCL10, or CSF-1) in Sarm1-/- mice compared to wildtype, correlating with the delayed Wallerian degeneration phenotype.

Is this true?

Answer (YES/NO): NO